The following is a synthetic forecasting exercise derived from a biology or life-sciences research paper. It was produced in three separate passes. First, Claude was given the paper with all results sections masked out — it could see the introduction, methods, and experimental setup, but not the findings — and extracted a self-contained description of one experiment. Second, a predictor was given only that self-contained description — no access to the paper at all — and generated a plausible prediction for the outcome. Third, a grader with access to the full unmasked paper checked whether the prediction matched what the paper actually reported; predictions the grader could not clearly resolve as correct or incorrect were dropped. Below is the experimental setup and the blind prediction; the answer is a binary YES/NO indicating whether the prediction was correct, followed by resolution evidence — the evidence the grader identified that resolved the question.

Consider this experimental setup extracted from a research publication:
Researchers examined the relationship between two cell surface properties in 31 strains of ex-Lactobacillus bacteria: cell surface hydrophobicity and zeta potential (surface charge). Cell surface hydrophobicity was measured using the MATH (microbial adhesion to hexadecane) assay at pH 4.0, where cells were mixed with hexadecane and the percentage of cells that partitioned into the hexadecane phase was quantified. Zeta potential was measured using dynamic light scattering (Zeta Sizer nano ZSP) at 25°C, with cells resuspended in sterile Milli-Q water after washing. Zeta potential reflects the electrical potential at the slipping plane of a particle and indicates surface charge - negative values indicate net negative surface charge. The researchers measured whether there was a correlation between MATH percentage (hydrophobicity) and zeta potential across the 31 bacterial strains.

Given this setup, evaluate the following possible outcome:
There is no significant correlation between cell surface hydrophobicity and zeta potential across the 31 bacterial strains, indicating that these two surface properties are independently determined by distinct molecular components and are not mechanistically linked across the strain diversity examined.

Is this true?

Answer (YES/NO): YES